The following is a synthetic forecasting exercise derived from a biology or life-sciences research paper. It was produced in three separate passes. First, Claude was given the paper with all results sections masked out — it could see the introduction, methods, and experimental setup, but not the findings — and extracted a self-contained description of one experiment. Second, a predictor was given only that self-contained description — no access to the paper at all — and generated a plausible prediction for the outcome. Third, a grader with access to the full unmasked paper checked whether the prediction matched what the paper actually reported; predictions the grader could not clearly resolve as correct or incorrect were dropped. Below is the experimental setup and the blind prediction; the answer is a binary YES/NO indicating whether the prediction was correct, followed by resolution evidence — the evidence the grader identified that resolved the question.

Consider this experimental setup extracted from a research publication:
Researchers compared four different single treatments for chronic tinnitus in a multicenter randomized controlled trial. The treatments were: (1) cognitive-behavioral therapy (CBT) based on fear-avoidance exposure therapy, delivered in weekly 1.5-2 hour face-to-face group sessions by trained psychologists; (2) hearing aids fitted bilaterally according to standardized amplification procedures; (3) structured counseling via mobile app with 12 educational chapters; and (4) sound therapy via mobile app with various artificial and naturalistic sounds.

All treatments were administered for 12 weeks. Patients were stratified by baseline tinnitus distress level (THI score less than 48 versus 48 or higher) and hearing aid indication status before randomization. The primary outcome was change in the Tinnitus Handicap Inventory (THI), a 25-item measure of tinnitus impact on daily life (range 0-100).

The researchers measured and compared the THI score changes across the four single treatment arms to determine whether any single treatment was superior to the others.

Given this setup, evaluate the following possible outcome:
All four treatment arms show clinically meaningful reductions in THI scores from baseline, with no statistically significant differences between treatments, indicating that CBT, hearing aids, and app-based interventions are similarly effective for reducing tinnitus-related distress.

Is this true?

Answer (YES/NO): NO